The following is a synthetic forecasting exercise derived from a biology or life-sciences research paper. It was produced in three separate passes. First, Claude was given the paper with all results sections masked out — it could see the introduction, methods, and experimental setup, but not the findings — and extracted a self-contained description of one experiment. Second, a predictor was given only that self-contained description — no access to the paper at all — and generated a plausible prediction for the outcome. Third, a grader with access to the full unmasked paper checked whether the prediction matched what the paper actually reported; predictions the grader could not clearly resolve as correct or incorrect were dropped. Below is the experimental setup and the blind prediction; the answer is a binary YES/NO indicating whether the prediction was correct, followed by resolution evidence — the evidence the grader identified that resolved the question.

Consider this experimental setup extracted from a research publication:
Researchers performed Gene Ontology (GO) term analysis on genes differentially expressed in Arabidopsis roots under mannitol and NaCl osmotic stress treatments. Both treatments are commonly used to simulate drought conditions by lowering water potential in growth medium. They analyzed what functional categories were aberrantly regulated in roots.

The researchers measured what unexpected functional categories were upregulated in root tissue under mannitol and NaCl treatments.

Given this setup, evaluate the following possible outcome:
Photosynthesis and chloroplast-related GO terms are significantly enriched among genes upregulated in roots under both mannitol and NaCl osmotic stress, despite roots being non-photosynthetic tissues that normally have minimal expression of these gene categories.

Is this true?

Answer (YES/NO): YES